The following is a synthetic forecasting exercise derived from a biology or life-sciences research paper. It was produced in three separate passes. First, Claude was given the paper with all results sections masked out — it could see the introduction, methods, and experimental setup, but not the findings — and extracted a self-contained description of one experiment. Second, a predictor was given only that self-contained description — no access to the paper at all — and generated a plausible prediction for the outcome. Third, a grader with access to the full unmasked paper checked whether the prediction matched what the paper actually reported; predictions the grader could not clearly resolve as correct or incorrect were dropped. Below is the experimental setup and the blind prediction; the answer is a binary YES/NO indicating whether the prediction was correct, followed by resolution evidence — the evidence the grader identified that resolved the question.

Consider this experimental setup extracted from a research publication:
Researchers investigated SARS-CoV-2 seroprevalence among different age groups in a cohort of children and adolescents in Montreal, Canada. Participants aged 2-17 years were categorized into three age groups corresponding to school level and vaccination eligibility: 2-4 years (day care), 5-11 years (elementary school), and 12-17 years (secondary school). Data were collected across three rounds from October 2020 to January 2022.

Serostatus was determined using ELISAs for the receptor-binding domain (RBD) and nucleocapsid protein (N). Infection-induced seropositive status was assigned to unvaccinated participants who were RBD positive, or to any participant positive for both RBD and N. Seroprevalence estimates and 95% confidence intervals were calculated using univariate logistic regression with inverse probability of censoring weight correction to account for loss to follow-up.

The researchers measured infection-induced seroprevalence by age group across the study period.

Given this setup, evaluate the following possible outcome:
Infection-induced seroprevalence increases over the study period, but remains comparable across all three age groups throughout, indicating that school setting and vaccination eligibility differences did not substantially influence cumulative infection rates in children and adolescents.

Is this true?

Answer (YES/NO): NO